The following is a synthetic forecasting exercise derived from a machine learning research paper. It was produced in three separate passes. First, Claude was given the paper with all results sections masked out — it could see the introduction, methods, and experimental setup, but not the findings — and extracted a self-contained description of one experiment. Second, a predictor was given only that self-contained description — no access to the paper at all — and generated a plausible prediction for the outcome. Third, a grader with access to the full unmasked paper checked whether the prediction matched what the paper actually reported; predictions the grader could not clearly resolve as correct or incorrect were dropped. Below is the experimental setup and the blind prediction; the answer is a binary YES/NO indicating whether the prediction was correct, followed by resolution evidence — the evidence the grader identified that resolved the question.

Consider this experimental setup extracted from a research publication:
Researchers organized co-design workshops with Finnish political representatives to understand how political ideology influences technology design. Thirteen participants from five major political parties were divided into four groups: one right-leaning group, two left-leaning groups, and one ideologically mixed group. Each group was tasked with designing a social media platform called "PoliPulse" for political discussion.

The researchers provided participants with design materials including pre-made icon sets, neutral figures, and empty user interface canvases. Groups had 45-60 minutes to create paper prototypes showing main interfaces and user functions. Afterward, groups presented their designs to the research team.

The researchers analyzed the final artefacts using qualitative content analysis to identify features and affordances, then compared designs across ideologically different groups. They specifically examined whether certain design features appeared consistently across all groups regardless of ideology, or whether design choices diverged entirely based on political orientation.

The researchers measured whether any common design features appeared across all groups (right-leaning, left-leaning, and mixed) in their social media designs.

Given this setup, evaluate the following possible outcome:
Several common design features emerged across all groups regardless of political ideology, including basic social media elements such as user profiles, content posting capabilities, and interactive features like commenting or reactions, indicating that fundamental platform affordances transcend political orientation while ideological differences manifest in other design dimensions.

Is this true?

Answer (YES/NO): NO